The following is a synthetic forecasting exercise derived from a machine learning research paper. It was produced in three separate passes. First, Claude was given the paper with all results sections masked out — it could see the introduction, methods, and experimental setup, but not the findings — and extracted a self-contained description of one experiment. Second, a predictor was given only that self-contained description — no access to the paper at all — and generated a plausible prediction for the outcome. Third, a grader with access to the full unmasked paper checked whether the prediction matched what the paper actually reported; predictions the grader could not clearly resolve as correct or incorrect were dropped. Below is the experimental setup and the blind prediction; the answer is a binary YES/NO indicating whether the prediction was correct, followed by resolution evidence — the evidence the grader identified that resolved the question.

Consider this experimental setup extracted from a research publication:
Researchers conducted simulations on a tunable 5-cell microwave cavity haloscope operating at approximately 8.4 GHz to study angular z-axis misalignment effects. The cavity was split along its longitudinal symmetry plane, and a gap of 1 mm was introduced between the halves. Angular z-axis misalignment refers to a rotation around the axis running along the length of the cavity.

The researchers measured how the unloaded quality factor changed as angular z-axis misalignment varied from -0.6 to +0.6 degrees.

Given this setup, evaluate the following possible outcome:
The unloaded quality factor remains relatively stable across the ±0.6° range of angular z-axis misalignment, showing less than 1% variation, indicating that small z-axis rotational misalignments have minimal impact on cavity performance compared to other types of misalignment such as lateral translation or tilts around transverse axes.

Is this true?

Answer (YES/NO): NO